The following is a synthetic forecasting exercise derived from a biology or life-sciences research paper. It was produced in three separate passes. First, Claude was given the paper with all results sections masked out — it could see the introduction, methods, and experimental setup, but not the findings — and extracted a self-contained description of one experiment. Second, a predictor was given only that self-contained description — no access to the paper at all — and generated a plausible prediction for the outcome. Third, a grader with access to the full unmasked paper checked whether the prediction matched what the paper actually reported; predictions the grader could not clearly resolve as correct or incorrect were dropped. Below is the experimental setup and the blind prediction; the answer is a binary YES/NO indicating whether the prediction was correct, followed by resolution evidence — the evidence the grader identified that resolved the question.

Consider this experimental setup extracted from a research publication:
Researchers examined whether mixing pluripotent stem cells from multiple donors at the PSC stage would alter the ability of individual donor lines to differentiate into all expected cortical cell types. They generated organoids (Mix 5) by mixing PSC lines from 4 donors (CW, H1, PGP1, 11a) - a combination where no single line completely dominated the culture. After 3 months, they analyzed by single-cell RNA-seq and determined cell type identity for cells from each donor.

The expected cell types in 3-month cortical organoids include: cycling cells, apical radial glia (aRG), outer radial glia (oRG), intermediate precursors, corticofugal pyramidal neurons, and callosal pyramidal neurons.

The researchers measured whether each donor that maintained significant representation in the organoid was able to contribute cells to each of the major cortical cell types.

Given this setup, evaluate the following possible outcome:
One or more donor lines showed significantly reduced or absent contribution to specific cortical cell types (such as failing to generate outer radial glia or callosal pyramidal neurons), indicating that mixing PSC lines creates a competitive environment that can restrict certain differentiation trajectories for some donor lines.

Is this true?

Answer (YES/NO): NO